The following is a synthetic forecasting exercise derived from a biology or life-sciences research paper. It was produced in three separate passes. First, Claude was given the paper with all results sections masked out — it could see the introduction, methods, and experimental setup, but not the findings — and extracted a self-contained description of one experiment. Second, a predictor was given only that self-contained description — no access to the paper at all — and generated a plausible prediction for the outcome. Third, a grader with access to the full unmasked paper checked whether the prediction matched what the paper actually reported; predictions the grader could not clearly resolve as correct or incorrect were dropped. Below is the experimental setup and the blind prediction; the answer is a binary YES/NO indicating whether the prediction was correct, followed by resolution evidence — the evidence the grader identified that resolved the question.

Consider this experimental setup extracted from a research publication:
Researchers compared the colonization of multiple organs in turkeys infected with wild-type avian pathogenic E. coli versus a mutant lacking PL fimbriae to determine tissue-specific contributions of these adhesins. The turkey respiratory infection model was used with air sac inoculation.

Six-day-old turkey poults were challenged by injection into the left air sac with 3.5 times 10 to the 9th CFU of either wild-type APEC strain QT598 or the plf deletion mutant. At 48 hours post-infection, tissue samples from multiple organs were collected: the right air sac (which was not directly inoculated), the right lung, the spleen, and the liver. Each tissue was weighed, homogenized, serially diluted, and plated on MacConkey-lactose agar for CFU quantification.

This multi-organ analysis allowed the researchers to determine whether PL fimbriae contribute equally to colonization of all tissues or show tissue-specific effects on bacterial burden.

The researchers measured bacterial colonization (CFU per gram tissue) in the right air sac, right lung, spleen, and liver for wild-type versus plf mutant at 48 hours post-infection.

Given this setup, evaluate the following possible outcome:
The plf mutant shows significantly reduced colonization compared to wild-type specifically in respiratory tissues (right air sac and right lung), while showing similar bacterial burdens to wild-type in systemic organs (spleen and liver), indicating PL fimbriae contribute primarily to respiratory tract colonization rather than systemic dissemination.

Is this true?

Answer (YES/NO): NO